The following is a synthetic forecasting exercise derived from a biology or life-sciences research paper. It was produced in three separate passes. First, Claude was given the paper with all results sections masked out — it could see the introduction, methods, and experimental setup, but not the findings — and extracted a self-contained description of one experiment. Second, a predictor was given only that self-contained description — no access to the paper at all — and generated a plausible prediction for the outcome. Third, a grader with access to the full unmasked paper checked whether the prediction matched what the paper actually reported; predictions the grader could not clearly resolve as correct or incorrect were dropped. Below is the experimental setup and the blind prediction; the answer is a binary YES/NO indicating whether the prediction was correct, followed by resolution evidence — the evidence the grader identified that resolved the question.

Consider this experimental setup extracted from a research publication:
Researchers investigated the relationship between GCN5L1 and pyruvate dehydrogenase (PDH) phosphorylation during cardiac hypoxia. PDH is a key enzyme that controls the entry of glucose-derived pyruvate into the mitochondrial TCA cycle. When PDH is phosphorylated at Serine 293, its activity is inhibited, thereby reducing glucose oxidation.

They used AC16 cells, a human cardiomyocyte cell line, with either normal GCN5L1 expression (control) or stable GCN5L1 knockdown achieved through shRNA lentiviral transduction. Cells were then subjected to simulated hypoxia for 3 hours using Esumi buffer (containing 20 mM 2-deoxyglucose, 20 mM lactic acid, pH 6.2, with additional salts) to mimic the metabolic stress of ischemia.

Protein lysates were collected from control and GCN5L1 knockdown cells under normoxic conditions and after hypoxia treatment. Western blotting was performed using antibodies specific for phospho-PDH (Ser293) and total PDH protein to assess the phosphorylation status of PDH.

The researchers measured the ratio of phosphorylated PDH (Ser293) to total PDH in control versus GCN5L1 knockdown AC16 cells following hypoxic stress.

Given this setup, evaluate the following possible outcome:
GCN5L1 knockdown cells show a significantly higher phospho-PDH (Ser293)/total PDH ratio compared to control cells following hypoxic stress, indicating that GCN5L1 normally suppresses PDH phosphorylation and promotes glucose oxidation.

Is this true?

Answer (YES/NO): YES